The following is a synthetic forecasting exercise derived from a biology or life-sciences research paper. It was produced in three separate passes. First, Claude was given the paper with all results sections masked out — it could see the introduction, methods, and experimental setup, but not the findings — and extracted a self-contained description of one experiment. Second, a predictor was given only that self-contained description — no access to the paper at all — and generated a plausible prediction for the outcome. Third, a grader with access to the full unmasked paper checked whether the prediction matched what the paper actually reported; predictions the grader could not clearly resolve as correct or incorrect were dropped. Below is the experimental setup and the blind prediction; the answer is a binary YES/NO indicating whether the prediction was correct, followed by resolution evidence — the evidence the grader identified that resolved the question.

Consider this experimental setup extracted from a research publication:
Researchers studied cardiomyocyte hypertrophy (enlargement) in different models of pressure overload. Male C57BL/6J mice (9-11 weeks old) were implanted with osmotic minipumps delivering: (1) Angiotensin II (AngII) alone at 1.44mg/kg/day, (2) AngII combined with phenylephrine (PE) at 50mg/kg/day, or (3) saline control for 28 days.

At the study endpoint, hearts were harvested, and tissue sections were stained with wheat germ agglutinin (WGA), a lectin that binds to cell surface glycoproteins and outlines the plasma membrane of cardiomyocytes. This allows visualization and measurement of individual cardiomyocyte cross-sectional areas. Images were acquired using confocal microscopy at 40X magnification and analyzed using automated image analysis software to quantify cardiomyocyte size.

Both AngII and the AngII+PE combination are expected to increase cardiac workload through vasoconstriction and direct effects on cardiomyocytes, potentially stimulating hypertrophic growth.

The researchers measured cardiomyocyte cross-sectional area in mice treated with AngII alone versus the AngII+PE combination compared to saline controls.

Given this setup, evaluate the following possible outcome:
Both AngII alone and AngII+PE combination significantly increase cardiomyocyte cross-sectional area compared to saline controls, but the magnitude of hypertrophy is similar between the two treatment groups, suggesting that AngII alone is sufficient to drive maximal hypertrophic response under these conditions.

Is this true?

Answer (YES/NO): YES